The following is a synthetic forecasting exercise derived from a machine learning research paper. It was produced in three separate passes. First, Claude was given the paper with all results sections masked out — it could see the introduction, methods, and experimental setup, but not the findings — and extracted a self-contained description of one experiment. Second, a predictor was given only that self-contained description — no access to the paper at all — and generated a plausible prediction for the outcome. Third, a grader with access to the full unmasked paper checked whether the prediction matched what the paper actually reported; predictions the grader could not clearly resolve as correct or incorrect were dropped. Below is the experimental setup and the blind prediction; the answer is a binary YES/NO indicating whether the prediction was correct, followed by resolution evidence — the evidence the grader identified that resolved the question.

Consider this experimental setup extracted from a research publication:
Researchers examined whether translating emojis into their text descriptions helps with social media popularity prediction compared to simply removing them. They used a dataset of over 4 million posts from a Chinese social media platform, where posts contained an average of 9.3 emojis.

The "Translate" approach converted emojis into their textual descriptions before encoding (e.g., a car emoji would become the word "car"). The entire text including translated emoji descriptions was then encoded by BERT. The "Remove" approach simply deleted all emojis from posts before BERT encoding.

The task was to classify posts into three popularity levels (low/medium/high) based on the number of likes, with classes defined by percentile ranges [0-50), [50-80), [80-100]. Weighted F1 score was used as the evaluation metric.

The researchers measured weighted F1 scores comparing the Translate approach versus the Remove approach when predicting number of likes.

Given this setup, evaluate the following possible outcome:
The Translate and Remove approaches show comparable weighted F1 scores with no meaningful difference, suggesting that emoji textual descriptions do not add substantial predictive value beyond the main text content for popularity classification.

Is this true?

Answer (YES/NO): YES